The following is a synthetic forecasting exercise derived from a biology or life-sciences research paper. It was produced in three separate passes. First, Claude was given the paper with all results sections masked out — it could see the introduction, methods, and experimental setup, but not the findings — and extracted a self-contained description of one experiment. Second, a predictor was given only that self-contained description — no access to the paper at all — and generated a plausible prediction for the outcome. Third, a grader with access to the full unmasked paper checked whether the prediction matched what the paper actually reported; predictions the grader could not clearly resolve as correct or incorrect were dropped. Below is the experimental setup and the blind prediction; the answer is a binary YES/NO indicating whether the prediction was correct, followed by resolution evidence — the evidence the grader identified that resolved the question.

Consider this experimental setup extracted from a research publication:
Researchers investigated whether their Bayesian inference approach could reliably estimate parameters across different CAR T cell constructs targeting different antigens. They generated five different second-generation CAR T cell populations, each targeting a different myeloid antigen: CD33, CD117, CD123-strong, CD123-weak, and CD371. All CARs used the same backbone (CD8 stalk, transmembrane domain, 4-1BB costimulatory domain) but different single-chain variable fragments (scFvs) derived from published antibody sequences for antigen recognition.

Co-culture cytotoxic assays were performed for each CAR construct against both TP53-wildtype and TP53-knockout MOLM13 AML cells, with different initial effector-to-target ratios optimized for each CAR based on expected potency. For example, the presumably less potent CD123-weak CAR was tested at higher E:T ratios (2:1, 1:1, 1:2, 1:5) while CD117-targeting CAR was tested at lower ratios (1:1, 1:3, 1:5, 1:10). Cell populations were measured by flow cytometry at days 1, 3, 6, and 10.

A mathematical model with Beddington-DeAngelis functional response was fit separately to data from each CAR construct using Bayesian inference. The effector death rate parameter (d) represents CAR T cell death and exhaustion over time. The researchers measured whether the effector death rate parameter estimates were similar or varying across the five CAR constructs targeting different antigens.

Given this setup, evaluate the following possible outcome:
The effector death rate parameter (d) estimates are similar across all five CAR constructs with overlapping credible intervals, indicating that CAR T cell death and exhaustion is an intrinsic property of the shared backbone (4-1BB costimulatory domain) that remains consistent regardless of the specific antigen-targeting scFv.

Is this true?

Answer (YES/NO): NO